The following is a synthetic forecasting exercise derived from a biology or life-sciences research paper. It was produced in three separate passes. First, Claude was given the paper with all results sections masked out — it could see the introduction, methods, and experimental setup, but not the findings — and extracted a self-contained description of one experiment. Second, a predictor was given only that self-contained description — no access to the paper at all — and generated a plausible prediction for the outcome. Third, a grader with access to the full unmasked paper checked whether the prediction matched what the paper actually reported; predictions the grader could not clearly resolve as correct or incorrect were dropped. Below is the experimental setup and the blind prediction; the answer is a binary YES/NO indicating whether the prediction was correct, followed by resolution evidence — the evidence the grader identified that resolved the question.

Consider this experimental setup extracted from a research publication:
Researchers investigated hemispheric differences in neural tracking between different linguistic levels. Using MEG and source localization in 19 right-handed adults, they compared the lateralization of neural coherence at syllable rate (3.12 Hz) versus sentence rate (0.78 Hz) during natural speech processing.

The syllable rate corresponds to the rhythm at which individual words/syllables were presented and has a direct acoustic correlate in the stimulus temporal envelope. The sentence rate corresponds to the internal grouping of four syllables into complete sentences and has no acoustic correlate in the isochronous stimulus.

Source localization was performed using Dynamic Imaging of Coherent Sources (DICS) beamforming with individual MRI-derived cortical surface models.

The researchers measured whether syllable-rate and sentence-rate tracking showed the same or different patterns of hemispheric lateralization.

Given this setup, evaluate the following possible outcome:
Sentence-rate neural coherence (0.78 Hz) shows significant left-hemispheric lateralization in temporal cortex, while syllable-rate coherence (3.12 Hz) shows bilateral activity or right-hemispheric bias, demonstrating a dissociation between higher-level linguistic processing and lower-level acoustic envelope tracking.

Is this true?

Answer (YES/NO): YES